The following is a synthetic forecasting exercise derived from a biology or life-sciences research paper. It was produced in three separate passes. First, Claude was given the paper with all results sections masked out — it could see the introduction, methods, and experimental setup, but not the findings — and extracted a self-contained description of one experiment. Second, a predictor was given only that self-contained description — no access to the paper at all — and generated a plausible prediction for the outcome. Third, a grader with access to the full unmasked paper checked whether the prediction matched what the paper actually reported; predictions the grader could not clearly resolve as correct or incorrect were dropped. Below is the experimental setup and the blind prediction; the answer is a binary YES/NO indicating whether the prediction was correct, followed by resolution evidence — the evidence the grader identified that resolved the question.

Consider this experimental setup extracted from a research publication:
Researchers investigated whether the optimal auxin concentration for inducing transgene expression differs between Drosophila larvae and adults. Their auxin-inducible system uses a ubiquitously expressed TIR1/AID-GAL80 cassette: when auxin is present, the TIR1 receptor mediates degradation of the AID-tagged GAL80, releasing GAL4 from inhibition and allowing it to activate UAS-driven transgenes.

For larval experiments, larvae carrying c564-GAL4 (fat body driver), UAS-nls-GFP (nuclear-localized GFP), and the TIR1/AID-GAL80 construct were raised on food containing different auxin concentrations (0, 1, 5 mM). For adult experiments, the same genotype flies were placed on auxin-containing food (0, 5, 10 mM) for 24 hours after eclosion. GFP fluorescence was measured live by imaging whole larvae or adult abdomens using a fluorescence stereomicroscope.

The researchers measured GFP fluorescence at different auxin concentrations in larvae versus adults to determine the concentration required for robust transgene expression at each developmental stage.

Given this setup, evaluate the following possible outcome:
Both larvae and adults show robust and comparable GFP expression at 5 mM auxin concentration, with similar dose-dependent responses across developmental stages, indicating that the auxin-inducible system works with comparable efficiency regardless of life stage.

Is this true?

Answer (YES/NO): NO